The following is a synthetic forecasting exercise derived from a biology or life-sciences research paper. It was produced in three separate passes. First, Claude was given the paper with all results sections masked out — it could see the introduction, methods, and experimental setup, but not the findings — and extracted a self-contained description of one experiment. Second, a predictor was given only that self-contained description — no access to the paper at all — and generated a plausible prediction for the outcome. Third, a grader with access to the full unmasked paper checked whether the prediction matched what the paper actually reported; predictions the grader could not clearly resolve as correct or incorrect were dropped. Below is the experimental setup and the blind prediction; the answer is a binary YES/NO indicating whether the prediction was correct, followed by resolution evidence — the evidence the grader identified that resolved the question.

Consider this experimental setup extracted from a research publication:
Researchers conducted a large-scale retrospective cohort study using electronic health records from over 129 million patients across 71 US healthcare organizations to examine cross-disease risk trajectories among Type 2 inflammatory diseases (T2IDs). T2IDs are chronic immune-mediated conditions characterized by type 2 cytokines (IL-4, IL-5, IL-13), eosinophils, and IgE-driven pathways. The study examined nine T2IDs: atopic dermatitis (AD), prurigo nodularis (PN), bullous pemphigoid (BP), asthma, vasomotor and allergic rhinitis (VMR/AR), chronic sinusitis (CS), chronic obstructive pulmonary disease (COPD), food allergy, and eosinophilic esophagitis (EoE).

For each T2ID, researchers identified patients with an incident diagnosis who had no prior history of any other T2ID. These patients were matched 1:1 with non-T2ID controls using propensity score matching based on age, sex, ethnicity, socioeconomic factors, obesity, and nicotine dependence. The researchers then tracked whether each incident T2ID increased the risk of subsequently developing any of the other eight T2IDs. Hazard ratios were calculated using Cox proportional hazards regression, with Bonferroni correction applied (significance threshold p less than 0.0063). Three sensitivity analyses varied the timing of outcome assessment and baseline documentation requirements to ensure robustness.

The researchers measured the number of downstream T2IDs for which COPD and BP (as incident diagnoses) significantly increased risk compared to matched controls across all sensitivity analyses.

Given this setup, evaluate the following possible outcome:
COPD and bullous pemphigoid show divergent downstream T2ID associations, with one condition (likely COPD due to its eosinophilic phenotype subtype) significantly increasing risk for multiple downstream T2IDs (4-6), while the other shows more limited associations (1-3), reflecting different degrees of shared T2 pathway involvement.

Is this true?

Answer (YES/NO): NO